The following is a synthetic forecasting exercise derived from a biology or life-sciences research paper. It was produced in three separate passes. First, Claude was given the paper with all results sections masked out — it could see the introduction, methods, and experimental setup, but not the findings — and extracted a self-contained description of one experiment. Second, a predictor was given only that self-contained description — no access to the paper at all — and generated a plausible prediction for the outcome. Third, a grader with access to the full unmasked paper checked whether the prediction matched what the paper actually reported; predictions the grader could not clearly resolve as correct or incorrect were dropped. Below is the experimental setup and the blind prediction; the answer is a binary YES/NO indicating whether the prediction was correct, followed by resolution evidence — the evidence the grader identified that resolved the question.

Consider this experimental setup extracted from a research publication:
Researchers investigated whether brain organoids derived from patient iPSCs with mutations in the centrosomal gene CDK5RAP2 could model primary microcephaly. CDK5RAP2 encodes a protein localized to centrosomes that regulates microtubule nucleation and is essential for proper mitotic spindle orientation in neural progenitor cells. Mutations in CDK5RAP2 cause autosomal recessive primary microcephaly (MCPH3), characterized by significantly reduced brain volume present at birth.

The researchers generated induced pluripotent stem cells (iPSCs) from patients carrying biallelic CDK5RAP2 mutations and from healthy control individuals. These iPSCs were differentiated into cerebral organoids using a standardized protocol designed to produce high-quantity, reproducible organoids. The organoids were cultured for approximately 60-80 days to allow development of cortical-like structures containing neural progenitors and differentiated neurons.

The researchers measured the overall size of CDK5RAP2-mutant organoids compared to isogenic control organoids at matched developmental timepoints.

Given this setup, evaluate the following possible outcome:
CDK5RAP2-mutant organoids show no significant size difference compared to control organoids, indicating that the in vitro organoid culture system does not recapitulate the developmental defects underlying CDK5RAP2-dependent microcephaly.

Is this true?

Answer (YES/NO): NO